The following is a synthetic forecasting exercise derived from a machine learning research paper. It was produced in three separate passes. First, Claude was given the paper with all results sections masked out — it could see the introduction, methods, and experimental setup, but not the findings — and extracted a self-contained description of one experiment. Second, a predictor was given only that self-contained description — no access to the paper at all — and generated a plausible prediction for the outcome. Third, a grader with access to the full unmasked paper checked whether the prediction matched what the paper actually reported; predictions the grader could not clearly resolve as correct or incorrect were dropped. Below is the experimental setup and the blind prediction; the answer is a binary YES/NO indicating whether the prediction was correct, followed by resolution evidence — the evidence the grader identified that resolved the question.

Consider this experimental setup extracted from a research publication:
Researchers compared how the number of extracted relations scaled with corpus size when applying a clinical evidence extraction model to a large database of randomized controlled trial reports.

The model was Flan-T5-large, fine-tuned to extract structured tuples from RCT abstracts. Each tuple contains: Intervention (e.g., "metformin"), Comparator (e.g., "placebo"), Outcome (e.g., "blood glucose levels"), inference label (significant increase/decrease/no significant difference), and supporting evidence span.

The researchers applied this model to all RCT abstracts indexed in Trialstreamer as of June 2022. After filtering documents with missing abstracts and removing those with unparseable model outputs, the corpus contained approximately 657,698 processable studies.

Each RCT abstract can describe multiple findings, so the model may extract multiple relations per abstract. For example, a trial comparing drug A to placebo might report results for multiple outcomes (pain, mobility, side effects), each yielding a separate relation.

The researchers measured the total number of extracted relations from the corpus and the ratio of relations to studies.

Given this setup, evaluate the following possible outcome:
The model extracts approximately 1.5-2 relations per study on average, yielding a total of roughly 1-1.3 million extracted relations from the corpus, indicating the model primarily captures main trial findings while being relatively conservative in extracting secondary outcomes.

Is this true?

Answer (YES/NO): YES